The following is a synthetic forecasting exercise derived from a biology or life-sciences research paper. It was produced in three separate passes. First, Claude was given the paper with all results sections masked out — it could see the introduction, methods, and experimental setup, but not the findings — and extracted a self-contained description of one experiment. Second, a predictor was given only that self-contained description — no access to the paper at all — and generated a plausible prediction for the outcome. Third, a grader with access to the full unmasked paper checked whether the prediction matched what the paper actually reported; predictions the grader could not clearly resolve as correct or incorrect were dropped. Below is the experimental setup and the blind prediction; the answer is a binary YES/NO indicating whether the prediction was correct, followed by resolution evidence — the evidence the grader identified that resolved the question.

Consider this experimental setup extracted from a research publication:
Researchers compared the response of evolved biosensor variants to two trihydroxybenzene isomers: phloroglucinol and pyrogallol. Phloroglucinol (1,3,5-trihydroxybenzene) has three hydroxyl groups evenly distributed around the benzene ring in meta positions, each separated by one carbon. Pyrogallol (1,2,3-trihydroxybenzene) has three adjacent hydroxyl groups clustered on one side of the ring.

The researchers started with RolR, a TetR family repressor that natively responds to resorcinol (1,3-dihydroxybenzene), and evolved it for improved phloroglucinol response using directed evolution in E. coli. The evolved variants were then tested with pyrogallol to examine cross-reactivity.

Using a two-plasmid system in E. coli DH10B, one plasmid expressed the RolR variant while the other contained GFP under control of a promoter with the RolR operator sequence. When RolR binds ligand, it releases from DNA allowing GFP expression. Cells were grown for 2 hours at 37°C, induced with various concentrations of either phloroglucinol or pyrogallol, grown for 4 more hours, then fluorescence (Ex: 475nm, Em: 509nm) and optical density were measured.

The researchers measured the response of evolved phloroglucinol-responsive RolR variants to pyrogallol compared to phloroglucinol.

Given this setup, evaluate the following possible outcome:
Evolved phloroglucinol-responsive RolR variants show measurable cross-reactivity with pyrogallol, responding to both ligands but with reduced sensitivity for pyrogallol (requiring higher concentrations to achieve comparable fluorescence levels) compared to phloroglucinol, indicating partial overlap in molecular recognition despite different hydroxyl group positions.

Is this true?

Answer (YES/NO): NO